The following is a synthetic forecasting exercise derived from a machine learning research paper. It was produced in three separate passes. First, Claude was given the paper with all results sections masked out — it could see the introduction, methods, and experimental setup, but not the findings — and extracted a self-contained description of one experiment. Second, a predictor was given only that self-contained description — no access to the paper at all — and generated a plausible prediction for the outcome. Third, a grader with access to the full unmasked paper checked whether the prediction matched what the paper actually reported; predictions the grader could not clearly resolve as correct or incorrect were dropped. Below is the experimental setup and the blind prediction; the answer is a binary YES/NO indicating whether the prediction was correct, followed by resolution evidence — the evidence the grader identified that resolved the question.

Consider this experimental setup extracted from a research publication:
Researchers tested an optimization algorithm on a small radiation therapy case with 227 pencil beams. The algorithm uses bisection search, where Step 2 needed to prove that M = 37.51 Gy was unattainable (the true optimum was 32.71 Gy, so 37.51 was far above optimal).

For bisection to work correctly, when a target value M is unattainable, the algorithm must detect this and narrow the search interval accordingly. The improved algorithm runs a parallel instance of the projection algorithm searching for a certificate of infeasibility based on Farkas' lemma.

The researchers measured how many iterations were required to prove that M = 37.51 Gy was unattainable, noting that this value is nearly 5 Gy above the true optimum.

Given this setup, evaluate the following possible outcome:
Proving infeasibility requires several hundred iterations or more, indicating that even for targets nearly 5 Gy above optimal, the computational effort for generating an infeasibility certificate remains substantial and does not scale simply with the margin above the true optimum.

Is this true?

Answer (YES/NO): NO